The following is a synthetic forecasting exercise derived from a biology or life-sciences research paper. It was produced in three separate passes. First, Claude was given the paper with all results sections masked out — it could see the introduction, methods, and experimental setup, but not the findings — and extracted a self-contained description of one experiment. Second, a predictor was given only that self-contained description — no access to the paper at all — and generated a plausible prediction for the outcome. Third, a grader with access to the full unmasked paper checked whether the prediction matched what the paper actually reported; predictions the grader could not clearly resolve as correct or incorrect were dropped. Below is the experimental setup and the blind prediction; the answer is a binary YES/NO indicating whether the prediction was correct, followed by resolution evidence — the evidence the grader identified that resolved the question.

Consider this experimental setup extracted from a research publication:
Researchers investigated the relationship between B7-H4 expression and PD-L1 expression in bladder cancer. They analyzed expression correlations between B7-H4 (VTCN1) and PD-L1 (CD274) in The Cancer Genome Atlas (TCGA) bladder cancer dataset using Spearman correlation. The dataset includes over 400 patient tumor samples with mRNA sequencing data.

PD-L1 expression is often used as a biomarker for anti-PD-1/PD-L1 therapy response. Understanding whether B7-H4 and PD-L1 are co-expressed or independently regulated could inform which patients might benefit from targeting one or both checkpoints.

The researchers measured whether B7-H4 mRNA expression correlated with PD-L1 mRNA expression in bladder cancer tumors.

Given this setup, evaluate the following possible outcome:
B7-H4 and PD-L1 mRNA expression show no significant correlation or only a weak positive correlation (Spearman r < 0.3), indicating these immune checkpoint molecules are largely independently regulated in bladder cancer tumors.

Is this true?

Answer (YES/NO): NO